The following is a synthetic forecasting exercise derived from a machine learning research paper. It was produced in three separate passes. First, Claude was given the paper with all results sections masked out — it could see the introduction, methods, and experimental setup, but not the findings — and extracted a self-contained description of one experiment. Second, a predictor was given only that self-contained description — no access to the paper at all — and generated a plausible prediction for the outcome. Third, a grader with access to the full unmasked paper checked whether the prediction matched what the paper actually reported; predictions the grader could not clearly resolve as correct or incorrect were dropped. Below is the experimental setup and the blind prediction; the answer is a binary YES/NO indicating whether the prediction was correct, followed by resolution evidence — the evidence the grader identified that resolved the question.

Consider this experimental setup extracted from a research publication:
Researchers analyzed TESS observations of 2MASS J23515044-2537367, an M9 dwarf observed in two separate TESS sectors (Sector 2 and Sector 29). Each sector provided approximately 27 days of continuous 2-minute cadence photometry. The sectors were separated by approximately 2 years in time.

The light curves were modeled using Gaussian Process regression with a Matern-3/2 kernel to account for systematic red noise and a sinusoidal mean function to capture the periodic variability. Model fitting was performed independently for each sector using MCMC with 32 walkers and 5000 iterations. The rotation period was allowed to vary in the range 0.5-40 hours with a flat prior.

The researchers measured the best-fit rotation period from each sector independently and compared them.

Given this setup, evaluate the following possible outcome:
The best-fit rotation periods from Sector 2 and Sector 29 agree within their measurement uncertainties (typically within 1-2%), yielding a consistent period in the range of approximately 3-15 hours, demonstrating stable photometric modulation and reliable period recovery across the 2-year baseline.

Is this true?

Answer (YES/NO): YES